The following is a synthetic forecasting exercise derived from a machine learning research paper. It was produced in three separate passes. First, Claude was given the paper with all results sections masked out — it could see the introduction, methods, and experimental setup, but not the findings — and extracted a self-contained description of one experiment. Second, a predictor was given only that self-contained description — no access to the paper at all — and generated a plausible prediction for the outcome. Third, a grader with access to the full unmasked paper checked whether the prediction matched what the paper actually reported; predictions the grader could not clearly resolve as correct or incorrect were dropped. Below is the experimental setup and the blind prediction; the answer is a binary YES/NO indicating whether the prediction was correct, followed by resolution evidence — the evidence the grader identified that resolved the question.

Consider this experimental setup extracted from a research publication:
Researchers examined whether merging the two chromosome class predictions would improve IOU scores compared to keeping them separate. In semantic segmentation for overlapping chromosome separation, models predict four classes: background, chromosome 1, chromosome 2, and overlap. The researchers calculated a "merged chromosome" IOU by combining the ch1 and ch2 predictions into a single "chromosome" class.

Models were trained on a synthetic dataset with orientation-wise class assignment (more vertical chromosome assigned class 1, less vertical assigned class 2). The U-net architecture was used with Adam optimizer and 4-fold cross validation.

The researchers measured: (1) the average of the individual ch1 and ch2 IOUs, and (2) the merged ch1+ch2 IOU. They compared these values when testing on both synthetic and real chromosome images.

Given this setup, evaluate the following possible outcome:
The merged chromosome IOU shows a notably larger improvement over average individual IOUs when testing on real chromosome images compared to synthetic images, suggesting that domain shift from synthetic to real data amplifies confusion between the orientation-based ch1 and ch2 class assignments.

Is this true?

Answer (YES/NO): NO